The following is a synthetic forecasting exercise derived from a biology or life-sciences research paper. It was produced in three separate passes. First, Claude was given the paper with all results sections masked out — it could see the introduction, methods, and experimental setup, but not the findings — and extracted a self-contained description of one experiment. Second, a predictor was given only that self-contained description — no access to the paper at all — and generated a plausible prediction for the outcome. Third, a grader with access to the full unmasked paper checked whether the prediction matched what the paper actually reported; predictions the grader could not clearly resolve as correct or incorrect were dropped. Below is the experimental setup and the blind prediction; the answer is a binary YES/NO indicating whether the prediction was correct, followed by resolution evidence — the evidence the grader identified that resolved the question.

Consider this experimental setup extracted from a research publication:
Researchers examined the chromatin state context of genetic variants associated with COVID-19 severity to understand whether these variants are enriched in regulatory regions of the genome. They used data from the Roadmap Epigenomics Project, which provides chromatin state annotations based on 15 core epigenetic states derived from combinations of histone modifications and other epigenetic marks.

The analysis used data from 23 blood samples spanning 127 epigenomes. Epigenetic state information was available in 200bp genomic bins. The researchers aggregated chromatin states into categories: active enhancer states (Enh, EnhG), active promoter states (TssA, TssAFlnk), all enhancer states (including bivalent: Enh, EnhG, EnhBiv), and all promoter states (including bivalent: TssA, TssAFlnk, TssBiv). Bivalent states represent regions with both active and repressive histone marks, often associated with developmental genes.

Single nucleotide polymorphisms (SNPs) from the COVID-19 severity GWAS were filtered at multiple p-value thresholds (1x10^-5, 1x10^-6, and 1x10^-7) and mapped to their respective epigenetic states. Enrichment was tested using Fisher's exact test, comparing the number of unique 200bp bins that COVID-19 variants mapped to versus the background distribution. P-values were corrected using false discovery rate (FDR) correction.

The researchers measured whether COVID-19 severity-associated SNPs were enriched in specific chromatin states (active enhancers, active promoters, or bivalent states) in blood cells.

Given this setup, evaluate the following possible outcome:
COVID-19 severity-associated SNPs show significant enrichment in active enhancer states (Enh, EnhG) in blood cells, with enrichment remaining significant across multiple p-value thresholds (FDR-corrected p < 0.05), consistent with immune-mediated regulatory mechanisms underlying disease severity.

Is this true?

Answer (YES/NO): YES